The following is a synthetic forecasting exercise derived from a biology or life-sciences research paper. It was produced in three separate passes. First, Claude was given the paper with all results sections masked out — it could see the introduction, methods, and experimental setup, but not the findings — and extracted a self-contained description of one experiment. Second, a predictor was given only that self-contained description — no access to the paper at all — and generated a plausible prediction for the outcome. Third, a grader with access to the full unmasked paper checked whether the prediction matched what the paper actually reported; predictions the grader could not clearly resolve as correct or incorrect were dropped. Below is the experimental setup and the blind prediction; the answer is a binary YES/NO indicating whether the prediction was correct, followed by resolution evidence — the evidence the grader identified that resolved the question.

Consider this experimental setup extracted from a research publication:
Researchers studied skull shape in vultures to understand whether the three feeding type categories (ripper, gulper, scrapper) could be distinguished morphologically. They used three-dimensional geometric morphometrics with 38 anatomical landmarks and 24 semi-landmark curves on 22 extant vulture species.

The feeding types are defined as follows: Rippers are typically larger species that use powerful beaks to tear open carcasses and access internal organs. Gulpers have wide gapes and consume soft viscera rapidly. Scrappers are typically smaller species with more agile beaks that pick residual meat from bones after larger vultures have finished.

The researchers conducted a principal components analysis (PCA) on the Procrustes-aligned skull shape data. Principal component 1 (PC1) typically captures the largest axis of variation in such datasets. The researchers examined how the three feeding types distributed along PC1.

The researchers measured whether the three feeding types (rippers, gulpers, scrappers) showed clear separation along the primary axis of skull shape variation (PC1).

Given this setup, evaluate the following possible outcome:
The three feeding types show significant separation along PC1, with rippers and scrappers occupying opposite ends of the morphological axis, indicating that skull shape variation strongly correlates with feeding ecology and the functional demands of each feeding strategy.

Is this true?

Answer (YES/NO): NO